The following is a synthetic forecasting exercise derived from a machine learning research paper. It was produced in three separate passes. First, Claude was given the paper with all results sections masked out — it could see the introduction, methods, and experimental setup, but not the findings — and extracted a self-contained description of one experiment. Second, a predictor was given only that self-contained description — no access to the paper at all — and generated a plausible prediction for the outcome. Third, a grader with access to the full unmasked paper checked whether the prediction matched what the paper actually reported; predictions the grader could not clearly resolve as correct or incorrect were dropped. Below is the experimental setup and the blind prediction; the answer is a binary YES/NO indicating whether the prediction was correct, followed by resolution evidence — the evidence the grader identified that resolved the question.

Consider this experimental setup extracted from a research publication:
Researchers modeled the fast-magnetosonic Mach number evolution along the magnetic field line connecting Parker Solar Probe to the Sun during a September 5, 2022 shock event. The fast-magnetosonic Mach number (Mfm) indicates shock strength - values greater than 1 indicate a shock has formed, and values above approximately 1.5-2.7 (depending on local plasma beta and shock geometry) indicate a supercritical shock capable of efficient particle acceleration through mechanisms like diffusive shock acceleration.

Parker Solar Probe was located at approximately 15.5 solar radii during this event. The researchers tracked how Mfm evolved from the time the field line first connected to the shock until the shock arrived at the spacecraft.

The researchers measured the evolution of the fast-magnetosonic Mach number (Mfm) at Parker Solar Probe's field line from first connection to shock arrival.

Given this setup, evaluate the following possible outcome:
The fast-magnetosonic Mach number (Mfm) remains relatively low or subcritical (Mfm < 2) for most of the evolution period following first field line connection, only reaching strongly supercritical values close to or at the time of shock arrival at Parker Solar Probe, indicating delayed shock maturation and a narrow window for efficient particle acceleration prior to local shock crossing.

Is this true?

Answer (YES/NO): NO